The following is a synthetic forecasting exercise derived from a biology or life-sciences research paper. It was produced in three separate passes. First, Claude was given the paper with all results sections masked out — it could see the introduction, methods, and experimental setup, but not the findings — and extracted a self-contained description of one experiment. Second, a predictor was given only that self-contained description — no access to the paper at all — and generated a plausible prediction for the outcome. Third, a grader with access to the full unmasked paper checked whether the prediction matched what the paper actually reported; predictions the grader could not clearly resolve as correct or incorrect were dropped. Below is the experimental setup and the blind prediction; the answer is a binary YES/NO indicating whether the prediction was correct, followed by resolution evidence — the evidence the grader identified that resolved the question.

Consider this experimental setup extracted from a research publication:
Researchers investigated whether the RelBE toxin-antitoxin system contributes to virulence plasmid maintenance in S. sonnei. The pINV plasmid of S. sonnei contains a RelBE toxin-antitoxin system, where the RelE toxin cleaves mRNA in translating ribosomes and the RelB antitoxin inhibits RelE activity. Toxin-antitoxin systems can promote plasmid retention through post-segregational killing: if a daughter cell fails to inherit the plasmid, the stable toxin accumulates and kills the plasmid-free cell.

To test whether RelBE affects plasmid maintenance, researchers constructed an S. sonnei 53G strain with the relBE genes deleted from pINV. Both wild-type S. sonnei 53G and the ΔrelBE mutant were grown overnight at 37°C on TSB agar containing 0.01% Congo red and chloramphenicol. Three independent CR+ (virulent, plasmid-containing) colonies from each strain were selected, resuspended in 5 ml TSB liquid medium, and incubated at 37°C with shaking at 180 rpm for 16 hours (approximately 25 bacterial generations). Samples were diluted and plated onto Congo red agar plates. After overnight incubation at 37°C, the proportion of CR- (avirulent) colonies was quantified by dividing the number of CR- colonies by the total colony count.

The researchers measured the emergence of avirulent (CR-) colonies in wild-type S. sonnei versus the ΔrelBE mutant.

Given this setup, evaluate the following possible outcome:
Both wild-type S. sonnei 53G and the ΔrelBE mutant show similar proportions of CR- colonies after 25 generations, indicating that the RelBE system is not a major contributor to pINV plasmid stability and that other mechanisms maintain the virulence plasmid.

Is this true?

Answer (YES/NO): YES